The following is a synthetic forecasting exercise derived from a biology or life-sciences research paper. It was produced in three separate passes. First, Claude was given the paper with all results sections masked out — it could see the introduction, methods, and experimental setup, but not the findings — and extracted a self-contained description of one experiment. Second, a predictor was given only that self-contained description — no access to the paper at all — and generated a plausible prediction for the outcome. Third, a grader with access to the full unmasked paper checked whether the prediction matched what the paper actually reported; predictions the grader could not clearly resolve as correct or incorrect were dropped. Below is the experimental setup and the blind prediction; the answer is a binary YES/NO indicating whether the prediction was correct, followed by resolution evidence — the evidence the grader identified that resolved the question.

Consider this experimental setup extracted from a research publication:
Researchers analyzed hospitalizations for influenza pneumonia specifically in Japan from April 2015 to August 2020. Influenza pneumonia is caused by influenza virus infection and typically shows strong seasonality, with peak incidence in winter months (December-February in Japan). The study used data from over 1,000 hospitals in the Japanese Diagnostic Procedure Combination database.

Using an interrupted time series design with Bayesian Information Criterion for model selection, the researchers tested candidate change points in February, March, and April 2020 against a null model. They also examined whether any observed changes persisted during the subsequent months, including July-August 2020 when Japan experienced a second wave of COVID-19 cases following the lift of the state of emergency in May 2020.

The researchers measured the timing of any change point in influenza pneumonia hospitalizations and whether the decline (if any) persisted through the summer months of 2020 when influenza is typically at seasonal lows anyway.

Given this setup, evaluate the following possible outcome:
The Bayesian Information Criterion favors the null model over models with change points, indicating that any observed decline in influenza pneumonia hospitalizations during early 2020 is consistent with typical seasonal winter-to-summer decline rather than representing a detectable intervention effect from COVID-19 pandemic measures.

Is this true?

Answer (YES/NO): NO